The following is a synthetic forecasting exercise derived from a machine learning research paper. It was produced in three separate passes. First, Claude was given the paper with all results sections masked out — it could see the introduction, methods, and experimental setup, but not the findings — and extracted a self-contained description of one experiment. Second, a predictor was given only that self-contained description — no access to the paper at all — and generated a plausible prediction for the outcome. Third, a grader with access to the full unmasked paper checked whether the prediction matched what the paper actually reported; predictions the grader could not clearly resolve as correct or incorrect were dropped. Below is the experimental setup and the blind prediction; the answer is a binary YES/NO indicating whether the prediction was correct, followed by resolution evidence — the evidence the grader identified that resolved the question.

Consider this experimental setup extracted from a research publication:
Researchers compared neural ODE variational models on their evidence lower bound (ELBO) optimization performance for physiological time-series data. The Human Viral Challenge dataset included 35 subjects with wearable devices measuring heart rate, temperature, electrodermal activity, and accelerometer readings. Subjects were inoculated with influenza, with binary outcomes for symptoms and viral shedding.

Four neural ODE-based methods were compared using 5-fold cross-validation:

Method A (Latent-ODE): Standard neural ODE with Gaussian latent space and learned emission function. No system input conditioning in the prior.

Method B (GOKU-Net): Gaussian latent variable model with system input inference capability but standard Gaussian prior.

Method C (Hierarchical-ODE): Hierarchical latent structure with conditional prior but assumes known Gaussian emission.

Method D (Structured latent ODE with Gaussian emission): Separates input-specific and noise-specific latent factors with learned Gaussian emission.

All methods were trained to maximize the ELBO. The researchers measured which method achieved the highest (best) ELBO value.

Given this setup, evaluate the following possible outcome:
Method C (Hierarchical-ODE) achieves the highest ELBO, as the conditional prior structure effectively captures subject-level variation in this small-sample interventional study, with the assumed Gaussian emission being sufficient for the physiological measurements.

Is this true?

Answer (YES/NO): NO